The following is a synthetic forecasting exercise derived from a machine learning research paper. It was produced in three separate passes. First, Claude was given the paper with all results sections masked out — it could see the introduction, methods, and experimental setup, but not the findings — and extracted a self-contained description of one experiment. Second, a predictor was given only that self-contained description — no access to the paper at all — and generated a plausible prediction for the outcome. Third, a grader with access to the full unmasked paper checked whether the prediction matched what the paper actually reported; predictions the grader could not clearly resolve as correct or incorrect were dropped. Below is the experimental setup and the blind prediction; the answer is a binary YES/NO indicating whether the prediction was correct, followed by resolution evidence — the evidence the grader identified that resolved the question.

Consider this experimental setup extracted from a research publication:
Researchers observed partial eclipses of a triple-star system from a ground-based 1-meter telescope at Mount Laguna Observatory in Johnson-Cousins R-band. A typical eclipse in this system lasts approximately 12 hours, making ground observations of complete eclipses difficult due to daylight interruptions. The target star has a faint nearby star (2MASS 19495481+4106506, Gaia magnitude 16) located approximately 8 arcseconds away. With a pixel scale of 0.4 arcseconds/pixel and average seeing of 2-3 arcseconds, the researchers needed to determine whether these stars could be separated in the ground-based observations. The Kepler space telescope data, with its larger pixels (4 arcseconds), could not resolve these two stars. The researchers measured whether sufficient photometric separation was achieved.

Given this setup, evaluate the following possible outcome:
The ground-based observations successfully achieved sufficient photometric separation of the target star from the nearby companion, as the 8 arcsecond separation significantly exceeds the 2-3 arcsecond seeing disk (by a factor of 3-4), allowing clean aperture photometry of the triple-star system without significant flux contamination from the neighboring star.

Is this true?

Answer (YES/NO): YES